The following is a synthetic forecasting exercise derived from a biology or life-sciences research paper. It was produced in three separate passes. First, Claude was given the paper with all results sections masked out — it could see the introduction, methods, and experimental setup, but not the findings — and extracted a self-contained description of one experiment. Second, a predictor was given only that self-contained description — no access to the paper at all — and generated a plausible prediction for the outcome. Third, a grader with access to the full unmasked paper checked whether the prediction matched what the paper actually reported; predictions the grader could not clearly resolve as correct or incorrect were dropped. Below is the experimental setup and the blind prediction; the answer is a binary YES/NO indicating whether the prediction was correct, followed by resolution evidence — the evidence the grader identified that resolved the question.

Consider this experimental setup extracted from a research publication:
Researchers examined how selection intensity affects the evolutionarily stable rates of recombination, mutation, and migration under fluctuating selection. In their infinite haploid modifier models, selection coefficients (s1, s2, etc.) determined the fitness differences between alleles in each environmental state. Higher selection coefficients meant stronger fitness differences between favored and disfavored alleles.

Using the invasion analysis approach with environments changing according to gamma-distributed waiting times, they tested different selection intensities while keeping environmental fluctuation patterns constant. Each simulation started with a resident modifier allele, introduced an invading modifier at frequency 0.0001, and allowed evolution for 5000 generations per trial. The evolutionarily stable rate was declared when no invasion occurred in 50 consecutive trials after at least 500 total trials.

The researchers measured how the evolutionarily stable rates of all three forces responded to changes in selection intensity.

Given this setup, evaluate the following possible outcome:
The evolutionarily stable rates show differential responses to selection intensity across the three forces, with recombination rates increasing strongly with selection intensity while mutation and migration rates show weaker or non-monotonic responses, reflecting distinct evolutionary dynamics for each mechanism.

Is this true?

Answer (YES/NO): NO